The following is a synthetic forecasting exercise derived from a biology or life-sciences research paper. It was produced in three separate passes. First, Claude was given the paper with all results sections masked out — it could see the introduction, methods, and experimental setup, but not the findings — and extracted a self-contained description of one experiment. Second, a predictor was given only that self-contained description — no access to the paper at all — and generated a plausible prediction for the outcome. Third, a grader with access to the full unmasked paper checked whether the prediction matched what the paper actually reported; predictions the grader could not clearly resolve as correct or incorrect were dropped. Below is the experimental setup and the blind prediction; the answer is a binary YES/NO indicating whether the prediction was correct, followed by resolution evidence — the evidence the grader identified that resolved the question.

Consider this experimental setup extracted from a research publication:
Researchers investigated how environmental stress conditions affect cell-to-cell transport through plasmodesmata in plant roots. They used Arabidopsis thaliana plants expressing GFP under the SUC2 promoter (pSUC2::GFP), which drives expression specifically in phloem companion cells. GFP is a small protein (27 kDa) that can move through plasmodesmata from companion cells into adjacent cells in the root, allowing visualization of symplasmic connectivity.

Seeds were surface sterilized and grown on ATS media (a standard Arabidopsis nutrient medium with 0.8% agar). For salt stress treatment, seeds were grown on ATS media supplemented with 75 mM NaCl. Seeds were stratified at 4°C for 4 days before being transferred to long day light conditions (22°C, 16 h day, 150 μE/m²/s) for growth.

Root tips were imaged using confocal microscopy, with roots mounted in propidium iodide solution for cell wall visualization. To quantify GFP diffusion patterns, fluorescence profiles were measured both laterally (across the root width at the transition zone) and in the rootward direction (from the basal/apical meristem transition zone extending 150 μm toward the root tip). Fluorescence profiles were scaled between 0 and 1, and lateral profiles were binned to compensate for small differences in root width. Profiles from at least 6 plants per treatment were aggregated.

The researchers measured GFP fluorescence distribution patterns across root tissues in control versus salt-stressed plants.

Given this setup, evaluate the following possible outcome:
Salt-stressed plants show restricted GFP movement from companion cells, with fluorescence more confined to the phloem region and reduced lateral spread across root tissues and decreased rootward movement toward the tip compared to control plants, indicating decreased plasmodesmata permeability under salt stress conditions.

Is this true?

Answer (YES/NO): NO